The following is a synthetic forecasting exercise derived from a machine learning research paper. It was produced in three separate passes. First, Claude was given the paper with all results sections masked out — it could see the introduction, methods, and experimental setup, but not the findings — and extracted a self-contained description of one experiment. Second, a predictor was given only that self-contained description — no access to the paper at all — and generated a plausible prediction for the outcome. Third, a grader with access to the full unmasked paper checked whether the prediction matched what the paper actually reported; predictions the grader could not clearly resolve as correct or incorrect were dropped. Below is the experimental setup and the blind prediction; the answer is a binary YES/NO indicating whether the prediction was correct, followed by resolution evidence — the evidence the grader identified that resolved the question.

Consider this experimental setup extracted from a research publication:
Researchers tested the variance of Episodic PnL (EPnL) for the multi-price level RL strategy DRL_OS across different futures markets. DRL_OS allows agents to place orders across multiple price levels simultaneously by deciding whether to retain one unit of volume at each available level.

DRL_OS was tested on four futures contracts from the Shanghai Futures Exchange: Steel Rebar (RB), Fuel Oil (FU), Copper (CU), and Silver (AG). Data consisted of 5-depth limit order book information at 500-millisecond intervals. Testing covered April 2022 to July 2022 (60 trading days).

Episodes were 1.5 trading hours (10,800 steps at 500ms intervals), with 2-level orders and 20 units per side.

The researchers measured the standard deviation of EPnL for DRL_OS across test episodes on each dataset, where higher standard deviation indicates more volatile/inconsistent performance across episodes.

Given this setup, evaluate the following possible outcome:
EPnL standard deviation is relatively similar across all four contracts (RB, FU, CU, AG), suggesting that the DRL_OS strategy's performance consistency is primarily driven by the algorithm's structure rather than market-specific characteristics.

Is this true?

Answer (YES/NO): NO